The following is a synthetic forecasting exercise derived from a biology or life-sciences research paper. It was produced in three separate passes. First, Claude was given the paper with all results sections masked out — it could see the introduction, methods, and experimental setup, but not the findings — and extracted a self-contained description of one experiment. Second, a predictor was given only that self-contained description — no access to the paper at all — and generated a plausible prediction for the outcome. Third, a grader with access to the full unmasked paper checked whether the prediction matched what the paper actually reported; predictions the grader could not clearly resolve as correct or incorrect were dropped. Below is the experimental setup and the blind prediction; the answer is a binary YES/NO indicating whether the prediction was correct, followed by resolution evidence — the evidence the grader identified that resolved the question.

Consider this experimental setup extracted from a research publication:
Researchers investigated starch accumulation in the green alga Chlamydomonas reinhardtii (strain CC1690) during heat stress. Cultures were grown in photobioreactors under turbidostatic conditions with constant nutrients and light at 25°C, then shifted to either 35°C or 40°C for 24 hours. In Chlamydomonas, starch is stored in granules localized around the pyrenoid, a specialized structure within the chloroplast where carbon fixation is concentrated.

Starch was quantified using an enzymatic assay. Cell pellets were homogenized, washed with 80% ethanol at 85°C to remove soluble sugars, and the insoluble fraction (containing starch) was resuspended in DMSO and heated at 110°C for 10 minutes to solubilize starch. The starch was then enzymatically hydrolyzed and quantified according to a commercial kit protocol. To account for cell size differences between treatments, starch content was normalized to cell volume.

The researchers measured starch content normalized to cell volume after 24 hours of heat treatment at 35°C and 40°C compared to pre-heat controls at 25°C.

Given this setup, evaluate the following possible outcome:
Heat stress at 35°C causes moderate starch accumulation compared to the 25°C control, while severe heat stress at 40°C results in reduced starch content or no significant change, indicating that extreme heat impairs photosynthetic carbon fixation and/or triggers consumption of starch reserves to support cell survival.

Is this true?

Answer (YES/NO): NO